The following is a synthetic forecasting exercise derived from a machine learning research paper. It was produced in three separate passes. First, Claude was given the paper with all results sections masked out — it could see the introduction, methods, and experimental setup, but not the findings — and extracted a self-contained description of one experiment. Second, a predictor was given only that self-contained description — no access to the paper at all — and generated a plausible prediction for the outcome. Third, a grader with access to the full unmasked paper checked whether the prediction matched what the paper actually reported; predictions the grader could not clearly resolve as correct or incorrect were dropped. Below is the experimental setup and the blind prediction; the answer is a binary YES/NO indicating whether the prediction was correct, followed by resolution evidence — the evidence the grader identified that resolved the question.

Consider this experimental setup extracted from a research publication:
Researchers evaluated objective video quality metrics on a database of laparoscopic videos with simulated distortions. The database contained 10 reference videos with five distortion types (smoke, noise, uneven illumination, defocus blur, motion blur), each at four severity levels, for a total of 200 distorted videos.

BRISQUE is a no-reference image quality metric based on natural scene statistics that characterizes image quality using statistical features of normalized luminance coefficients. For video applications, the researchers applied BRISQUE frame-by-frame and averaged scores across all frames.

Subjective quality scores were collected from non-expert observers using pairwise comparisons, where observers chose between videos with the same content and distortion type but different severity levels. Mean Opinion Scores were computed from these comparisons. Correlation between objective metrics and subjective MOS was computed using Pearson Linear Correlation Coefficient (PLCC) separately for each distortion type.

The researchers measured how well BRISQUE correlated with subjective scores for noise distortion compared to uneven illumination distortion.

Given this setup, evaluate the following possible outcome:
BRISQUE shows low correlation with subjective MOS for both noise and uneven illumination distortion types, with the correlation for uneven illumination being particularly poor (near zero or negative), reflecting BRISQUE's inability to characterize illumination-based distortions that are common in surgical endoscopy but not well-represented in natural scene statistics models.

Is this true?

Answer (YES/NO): NO